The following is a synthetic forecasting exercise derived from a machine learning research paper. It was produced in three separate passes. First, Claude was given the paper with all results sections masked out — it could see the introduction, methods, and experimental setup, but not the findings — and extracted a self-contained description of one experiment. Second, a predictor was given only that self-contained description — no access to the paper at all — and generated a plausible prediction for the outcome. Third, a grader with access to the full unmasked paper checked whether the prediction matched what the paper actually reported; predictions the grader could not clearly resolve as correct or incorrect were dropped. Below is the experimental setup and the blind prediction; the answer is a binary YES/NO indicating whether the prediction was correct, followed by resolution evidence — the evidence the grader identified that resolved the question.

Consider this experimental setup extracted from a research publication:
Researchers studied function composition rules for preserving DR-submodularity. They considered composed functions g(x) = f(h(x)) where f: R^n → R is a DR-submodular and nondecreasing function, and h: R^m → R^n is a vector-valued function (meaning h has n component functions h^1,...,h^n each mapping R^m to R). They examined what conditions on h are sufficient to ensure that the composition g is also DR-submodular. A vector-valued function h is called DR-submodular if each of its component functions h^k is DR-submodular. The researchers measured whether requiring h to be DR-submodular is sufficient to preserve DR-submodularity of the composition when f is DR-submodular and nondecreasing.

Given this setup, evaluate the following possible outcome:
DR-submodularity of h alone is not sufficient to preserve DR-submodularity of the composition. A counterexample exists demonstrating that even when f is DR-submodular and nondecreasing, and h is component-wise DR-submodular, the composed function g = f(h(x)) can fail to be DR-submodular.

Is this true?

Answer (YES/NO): NO